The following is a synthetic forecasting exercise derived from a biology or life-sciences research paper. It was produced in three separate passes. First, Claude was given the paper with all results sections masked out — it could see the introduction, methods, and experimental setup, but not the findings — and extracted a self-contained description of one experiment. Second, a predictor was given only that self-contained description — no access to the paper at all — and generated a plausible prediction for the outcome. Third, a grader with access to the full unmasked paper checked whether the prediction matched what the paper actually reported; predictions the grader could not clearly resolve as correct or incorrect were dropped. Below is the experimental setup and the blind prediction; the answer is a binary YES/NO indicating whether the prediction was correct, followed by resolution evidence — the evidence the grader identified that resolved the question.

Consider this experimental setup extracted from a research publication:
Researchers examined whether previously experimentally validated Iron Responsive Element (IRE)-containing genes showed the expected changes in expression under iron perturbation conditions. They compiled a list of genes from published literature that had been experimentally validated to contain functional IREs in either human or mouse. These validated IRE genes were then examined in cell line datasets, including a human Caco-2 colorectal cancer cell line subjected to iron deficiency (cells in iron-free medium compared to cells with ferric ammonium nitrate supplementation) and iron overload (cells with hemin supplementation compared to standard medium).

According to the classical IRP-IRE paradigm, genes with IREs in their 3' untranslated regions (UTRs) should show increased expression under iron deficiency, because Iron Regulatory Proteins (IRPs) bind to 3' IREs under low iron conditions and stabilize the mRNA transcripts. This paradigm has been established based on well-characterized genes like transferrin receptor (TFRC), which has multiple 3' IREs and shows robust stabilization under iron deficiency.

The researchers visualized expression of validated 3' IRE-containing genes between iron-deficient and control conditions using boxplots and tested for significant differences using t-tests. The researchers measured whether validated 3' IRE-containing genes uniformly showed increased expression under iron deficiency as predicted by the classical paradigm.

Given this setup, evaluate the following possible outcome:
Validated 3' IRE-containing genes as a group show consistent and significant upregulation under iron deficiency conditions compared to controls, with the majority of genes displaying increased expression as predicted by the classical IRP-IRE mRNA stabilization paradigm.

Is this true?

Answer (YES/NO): NO